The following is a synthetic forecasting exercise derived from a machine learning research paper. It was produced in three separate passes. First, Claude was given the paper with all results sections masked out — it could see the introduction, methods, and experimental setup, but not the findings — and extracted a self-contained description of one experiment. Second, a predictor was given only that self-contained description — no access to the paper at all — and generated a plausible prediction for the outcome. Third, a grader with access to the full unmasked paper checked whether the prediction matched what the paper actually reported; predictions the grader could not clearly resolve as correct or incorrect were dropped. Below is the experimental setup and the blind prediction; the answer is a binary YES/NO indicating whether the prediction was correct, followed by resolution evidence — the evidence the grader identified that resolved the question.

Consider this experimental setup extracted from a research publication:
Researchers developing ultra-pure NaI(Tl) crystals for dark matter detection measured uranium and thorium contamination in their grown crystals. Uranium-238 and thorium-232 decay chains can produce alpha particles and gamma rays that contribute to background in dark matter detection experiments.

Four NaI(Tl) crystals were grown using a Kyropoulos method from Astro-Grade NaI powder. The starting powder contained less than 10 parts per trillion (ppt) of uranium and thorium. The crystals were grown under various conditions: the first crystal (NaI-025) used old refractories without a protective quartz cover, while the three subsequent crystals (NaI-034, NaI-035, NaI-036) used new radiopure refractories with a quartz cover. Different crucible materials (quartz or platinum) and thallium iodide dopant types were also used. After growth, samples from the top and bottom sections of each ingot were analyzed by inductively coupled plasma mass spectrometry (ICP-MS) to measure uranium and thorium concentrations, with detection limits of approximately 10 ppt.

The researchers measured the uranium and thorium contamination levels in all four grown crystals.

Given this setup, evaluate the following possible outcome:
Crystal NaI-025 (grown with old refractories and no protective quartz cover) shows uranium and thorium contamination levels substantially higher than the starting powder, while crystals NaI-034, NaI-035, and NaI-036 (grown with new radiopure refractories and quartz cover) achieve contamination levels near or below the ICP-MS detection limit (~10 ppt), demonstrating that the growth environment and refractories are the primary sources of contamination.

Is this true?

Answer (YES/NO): NO